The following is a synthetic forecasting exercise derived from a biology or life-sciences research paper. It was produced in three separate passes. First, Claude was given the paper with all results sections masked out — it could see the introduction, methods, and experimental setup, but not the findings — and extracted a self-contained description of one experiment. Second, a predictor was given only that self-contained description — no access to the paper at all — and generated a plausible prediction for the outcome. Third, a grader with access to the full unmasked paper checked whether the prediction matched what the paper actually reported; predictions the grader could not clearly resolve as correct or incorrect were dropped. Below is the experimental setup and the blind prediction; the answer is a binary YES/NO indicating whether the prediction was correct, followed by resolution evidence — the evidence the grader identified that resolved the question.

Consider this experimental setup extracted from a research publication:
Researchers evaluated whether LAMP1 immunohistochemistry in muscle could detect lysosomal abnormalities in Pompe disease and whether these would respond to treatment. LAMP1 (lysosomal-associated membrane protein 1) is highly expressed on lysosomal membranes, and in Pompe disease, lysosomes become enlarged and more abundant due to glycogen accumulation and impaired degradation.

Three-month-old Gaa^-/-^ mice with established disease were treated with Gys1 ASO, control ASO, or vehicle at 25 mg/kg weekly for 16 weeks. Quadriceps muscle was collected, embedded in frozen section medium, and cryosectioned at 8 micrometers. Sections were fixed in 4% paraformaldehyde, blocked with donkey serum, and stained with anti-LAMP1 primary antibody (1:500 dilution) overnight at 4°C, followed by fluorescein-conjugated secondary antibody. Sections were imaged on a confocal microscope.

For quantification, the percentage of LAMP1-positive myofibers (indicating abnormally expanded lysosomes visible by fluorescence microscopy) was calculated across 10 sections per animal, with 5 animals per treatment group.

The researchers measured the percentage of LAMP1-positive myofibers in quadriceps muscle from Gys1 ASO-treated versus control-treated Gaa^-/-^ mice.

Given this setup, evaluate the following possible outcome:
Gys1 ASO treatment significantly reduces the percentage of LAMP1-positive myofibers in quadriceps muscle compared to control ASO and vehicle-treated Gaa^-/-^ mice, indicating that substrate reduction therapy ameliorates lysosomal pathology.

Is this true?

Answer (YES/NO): YES